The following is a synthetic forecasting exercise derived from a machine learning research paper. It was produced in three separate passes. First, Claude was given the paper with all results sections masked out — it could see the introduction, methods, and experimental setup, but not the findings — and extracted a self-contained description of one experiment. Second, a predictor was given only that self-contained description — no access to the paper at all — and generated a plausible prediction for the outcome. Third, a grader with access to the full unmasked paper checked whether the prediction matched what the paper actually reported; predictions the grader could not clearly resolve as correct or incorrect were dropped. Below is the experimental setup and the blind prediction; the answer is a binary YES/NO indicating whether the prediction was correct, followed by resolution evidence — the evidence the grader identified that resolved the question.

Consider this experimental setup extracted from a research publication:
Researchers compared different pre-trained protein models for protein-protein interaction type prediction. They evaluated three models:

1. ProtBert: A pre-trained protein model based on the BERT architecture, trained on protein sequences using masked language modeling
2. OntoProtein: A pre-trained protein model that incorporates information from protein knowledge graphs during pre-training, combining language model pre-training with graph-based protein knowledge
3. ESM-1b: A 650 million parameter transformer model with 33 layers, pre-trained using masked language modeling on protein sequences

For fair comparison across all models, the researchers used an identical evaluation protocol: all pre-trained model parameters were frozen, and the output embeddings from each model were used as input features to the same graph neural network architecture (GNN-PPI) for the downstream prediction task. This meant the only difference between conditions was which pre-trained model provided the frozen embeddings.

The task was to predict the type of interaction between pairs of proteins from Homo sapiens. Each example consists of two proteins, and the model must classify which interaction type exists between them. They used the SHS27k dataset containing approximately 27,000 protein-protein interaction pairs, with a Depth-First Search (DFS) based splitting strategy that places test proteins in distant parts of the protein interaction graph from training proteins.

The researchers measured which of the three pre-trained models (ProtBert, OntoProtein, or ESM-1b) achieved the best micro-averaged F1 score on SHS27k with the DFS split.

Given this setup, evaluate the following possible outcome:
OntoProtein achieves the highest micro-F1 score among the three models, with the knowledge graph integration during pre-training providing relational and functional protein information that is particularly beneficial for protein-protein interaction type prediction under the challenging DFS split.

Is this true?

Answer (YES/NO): YES